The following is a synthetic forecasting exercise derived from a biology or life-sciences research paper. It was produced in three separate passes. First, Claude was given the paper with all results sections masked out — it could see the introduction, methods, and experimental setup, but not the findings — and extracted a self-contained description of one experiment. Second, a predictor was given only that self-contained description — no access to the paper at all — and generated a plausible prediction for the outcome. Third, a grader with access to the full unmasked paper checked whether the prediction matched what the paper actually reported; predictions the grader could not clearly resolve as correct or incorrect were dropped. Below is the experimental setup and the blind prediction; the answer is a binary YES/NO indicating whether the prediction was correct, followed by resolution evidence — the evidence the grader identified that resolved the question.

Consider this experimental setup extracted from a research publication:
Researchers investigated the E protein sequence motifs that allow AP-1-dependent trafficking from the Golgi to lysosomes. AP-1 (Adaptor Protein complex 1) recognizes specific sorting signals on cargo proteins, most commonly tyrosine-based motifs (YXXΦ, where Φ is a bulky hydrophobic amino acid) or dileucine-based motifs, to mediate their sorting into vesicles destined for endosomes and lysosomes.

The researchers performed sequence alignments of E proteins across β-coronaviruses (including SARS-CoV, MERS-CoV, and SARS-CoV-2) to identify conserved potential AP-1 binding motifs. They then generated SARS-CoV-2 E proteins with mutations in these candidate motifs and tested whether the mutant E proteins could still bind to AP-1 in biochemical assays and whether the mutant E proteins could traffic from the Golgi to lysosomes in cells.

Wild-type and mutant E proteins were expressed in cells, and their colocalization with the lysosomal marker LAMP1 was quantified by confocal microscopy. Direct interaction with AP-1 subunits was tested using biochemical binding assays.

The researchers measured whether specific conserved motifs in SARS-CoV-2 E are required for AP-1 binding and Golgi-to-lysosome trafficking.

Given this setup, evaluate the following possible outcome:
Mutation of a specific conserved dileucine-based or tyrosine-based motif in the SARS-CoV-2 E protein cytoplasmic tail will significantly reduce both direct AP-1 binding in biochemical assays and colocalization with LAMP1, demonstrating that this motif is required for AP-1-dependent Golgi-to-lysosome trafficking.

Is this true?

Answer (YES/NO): NO